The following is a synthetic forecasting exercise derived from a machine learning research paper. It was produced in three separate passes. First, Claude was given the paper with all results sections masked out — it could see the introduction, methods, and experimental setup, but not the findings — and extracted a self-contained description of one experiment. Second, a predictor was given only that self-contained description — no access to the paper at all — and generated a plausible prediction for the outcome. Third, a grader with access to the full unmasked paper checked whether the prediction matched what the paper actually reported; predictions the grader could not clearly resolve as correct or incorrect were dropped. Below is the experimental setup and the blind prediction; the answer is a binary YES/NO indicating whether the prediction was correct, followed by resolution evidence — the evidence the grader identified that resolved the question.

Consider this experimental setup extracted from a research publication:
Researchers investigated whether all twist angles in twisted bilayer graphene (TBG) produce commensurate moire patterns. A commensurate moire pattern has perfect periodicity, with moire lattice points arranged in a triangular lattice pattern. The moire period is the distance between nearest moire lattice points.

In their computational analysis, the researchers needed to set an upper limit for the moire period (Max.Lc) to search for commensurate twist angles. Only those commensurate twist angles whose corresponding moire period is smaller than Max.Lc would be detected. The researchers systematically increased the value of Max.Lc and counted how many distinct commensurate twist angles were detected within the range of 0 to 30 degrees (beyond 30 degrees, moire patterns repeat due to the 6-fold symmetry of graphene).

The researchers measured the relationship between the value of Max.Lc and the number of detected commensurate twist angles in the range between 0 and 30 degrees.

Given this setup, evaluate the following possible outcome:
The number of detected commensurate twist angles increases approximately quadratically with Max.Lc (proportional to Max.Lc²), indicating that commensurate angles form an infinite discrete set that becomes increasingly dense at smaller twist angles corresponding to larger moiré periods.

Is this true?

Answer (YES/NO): NO